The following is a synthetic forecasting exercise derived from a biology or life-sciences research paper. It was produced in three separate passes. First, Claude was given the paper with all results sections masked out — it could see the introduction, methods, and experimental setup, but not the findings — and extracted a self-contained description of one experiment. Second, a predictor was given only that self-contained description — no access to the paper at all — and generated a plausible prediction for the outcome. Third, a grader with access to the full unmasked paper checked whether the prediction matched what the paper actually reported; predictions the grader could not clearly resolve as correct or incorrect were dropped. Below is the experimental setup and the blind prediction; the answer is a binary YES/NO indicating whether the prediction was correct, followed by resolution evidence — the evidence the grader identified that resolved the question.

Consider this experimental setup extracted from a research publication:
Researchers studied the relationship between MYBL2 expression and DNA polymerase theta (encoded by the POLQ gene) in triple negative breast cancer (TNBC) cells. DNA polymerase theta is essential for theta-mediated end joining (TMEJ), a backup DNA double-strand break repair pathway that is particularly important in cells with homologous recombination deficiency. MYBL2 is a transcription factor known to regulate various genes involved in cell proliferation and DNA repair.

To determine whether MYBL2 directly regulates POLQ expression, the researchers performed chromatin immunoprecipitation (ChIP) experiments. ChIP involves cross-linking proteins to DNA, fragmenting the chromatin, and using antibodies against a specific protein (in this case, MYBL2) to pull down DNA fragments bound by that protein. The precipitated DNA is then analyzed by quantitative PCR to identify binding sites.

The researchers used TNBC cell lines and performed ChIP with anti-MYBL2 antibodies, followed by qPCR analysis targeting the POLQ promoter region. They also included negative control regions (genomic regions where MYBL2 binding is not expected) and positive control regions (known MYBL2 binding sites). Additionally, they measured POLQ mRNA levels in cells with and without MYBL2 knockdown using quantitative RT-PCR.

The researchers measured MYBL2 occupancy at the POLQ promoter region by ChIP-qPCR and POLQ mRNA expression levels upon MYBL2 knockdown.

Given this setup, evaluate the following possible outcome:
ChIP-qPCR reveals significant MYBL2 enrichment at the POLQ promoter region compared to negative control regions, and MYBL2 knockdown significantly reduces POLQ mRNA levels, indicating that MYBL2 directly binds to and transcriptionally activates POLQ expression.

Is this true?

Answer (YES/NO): NO